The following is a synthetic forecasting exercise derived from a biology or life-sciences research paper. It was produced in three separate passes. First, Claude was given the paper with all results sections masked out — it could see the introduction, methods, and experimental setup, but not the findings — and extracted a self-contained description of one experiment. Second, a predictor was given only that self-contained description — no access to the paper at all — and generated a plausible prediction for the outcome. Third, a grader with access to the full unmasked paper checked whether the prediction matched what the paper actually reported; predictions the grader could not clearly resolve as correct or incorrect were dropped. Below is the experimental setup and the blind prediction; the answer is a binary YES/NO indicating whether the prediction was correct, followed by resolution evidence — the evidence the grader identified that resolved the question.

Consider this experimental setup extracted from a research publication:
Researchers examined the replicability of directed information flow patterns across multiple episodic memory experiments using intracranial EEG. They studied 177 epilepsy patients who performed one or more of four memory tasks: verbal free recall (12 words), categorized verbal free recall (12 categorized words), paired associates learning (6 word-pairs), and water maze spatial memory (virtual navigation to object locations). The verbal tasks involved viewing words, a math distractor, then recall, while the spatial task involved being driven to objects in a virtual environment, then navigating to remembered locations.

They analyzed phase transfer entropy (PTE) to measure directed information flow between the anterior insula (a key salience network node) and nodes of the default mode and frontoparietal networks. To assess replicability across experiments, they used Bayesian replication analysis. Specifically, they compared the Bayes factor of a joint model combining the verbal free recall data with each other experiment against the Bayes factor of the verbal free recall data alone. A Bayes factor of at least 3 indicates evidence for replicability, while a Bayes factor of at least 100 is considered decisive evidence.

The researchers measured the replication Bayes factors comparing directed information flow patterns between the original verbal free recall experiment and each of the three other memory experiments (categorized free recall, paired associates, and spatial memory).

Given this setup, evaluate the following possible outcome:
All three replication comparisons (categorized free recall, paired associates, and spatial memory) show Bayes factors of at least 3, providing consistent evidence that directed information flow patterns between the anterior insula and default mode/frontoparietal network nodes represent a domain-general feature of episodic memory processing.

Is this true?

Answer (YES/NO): YES